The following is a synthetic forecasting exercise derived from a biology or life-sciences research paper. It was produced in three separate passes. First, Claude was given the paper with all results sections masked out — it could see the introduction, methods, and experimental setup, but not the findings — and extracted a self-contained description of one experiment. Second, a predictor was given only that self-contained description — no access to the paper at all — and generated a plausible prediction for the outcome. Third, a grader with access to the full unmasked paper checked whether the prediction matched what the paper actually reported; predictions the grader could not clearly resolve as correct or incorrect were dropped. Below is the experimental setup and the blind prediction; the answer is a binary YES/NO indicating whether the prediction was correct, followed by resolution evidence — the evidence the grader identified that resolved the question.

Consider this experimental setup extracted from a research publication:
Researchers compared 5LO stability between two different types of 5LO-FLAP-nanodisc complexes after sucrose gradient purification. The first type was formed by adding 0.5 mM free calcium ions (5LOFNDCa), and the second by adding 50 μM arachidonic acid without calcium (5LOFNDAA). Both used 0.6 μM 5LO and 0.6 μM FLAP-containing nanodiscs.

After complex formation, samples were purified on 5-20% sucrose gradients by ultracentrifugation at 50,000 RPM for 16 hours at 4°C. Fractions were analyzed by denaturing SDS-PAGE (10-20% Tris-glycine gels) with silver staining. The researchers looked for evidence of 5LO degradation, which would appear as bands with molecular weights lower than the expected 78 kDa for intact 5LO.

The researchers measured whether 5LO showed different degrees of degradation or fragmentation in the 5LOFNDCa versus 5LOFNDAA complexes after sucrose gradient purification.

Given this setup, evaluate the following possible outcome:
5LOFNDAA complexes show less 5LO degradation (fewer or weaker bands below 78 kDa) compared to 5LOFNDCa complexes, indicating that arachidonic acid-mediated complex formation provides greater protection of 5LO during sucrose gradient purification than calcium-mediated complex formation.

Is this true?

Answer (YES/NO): YES